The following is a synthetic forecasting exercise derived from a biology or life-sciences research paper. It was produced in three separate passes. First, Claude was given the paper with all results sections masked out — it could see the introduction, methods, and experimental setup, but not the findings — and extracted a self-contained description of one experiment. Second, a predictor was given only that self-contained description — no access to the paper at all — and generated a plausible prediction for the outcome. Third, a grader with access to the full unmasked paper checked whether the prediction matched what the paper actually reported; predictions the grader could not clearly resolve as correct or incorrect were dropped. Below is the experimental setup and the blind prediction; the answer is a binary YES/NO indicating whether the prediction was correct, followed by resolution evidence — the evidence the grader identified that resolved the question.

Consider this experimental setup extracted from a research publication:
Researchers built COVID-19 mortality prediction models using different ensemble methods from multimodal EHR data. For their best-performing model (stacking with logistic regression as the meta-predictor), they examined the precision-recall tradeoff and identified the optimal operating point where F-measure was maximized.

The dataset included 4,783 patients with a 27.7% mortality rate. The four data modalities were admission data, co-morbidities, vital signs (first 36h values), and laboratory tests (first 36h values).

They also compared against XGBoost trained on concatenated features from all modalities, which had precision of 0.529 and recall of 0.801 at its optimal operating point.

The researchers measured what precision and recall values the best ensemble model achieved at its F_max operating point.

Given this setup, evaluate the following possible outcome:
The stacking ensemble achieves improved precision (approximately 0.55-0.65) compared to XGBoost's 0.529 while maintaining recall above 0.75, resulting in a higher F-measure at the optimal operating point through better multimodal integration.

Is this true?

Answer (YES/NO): YES